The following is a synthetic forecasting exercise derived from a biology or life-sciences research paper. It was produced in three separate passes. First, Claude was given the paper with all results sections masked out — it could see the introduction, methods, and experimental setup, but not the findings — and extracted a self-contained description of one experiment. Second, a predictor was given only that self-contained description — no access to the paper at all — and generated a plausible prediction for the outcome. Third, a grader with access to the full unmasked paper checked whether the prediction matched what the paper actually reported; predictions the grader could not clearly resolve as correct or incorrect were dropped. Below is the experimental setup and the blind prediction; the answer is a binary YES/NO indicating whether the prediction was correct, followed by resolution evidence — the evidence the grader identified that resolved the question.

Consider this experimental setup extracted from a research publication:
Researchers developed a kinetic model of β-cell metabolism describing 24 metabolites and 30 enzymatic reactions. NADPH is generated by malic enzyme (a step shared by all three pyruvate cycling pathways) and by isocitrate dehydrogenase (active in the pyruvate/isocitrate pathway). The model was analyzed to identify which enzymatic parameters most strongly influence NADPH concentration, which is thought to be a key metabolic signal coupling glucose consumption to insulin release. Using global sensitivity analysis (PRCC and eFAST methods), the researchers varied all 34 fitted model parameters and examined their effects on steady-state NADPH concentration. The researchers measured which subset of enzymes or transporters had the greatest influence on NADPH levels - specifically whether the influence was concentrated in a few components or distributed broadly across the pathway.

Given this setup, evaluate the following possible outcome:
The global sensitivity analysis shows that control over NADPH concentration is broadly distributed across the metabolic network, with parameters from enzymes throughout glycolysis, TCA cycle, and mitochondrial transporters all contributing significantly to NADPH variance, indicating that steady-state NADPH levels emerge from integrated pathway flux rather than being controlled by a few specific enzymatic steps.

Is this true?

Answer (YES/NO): NO